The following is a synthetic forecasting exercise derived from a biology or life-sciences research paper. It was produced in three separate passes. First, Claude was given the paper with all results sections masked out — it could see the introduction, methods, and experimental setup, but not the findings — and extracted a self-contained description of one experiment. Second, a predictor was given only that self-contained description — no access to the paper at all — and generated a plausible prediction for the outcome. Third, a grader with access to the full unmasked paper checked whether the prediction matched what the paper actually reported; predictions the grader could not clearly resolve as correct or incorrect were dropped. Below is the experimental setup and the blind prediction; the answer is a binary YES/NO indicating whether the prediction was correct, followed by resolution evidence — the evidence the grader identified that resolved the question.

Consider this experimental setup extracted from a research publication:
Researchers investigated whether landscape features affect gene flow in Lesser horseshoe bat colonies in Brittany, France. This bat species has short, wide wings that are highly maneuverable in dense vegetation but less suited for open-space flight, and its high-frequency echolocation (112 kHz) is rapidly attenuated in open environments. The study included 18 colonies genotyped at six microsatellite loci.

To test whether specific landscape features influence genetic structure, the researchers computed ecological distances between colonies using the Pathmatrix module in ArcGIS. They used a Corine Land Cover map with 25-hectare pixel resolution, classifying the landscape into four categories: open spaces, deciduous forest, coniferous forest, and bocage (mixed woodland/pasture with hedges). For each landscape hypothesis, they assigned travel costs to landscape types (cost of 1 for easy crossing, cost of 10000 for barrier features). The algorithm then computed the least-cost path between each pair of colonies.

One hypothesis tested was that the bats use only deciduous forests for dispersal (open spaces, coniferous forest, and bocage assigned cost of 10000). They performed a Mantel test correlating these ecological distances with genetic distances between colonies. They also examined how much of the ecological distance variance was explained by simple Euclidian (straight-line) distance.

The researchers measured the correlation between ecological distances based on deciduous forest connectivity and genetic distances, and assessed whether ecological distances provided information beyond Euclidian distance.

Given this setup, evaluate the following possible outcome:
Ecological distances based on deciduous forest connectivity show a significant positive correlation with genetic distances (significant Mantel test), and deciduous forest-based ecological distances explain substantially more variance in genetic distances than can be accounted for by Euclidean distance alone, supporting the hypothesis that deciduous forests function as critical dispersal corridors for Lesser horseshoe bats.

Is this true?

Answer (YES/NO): NO